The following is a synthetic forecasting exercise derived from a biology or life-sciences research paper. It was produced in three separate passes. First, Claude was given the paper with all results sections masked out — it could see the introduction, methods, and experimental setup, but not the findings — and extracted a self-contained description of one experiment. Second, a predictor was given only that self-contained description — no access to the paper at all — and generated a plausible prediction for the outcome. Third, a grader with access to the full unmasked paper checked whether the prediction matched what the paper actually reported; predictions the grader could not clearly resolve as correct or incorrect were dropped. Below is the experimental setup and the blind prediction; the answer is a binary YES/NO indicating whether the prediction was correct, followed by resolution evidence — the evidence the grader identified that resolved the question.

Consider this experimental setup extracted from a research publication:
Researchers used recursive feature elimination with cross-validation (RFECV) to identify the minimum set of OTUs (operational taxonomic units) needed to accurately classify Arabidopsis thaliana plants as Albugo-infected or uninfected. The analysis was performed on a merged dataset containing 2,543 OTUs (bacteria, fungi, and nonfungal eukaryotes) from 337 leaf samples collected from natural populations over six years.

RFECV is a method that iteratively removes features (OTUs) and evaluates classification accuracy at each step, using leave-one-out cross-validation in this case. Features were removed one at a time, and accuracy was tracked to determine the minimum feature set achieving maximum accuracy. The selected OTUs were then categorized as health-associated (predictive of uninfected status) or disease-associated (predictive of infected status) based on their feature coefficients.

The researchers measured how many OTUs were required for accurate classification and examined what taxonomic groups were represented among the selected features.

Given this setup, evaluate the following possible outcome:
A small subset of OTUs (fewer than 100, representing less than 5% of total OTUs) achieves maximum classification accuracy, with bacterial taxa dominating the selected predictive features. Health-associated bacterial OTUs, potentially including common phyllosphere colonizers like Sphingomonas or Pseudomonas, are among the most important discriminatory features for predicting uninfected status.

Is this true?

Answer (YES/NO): NO